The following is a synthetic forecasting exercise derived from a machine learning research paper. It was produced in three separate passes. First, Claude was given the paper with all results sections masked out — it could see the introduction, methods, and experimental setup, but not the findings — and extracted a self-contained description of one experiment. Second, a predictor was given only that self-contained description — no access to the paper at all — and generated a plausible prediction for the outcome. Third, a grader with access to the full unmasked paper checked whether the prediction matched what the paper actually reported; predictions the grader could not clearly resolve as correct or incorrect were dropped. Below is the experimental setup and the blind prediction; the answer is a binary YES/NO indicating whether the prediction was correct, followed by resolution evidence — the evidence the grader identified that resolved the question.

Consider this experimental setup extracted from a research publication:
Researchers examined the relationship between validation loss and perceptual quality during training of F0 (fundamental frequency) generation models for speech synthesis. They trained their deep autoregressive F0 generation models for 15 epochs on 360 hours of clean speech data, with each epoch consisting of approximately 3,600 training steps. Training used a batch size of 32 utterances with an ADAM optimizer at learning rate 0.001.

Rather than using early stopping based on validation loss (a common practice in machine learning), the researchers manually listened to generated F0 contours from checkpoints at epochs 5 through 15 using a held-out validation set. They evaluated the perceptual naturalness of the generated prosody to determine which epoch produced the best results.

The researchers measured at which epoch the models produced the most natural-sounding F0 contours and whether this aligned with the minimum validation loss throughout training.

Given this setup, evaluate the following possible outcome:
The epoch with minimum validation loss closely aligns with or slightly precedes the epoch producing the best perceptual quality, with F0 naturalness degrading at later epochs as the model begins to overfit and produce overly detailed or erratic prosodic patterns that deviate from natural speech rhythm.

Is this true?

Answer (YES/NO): NO